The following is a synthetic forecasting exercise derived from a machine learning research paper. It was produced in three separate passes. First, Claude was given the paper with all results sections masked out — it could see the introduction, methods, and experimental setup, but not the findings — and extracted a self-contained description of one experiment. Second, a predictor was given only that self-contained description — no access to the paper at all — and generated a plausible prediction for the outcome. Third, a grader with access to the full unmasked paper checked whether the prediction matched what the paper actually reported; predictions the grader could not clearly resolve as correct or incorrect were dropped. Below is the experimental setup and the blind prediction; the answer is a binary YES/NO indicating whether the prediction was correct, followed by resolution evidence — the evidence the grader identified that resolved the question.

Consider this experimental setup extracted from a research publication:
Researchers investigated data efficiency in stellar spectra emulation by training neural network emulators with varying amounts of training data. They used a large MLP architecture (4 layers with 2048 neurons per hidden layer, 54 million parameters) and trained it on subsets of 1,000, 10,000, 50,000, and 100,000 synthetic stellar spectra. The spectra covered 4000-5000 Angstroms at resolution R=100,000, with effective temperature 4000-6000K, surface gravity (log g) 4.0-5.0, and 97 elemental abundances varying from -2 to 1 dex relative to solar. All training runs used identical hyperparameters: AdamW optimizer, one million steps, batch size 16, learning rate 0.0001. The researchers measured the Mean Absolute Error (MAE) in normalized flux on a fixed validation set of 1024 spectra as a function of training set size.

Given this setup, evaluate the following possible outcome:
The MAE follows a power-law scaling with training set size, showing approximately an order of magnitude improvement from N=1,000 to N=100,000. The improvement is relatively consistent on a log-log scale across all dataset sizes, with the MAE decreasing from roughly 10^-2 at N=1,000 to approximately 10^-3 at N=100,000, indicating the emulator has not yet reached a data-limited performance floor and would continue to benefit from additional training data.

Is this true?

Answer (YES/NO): NO